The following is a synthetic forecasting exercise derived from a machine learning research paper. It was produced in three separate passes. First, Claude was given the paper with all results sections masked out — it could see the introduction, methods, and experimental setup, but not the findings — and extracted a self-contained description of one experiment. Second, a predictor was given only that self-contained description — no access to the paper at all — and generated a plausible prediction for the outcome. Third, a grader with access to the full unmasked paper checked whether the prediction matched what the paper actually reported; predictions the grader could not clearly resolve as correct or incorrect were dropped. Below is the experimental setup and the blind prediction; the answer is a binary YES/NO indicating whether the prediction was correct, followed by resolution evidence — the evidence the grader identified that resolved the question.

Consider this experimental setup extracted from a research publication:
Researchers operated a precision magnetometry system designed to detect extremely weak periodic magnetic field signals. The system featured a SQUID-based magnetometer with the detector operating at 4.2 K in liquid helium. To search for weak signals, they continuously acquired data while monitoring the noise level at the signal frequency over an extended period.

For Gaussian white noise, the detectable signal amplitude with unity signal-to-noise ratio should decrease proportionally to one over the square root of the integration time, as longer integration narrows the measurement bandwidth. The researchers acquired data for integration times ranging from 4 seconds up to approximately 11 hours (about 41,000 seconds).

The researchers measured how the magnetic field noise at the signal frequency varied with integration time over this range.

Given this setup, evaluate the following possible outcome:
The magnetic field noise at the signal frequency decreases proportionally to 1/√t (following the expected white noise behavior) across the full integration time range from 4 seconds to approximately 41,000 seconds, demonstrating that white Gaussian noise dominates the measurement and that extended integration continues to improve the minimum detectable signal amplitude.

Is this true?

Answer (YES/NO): YES